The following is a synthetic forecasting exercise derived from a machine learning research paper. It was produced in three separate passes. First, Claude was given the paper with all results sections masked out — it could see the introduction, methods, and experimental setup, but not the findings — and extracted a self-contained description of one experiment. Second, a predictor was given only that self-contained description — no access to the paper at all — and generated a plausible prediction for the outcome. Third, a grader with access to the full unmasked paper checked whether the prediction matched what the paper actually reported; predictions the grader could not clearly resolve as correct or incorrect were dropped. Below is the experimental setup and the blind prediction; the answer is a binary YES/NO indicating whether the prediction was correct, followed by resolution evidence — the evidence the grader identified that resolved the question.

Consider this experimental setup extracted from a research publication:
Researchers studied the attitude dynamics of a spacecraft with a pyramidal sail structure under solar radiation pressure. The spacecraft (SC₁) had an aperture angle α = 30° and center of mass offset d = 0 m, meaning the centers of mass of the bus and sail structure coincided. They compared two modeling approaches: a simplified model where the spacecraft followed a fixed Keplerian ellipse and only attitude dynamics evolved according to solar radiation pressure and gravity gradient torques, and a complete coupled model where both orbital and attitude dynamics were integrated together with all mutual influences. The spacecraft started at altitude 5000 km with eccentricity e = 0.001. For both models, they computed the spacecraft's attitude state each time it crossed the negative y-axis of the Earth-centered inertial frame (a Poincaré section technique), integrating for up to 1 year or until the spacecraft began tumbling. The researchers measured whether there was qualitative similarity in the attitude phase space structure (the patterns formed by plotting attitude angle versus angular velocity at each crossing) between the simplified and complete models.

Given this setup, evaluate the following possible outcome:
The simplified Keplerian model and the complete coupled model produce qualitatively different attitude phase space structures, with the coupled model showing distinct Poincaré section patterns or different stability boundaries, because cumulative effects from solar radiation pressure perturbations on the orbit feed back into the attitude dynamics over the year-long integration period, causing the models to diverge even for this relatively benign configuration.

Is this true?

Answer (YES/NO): NO